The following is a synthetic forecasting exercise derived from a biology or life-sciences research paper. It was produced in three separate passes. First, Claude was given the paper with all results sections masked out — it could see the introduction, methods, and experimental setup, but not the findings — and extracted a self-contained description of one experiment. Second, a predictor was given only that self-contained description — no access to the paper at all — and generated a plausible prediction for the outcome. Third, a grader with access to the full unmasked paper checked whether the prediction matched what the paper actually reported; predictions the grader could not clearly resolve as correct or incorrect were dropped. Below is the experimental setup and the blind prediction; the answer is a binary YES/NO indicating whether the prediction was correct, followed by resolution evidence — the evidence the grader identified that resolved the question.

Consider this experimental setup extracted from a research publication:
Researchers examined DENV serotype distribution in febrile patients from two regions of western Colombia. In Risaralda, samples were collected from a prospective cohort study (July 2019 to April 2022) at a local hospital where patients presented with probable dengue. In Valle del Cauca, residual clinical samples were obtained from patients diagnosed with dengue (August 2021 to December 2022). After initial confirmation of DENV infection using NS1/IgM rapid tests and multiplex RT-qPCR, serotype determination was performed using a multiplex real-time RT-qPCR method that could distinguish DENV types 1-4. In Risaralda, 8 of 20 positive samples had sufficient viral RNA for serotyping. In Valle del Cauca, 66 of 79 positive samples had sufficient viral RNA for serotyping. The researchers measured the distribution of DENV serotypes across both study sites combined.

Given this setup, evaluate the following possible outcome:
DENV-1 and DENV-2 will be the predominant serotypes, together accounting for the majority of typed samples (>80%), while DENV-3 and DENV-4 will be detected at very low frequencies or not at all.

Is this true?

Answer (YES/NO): YES